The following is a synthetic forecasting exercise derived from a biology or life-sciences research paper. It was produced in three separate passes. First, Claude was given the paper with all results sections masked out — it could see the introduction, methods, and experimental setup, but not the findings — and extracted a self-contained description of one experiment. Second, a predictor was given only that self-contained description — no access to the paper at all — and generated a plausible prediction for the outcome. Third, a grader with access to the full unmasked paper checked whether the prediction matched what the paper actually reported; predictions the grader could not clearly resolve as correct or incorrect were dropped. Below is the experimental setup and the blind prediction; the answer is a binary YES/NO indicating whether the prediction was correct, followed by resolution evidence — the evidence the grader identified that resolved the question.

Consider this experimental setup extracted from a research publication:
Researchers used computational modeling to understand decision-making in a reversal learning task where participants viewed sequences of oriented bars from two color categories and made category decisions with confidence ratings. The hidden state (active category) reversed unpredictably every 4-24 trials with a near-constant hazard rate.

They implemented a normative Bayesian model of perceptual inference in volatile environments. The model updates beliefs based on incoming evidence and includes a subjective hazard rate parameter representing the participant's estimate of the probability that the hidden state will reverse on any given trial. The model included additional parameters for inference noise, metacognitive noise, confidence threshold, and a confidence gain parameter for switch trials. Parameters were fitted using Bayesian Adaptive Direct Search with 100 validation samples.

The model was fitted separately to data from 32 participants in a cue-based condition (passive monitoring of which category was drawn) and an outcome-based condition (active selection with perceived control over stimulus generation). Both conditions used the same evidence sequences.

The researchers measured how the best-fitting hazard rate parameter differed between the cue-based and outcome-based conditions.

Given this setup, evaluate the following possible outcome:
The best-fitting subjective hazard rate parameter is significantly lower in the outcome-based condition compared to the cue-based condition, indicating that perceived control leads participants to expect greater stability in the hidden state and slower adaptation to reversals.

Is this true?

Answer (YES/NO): YES